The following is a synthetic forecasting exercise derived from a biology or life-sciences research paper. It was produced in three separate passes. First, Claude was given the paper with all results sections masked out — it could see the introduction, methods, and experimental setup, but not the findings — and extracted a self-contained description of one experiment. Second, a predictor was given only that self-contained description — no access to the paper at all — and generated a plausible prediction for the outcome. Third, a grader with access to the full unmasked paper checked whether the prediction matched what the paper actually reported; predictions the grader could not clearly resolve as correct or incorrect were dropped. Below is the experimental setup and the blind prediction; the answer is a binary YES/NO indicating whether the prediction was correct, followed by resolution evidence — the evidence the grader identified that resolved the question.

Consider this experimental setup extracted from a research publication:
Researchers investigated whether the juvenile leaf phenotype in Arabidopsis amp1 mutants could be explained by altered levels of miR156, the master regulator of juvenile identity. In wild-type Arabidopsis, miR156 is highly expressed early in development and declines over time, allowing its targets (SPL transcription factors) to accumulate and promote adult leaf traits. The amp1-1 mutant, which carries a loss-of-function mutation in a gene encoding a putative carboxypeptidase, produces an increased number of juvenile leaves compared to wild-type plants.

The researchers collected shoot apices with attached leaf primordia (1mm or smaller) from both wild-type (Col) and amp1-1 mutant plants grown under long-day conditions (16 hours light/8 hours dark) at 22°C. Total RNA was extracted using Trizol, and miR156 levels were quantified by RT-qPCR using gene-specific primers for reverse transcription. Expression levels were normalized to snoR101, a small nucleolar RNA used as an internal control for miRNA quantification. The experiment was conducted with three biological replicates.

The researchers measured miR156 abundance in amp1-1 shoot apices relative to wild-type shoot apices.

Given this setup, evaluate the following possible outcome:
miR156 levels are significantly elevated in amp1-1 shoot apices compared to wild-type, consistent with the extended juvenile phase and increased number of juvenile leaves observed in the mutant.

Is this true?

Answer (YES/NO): NO